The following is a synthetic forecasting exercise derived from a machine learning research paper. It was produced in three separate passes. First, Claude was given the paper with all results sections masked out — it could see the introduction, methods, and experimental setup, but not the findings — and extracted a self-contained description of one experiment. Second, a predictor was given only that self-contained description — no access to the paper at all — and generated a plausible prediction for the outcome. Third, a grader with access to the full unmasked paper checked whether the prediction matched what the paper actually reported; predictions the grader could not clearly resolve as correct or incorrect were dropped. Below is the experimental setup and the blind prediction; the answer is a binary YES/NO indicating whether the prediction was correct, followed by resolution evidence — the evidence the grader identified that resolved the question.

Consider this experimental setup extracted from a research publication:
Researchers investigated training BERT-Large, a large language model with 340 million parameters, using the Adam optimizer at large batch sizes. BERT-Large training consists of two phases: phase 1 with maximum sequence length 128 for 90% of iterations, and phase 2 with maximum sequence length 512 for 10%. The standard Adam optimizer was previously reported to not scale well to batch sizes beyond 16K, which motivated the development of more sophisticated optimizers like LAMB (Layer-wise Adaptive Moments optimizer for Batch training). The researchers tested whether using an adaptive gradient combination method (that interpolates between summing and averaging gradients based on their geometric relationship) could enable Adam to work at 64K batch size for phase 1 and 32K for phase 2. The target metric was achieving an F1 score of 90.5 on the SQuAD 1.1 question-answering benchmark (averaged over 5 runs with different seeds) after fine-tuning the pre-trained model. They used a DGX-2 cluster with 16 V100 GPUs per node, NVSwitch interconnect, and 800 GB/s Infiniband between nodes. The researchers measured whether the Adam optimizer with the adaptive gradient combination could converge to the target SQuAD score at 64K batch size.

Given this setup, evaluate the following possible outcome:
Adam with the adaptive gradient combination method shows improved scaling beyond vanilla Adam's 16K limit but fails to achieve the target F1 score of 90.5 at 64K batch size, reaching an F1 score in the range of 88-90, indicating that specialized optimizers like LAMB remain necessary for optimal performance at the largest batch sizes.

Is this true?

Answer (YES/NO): NO